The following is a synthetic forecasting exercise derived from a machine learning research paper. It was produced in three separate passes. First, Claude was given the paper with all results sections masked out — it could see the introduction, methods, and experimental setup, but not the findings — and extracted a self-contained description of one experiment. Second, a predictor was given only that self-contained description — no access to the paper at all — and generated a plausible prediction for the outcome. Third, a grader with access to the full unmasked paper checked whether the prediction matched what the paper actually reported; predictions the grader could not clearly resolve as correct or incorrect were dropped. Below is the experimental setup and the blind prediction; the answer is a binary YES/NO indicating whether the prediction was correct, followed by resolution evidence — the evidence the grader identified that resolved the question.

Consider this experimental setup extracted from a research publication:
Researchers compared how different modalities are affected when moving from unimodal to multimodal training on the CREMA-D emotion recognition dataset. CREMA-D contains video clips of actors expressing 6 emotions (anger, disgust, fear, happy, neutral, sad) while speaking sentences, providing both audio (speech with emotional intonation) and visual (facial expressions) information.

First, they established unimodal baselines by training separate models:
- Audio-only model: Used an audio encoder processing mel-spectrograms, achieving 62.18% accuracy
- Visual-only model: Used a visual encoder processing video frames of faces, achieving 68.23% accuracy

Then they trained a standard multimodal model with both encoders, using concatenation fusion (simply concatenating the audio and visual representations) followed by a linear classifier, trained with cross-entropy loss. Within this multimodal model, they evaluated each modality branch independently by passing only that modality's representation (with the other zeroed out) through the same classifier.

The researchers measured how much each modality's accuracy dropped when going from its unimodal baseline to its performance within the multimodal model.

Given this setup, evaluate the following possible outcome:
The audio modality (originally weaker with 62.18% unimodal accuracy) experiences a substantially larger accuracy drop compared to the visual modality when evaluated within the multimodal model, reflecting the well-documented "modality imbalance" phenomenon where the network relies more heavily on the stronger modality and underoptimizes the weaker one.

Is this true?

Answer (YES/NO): NO